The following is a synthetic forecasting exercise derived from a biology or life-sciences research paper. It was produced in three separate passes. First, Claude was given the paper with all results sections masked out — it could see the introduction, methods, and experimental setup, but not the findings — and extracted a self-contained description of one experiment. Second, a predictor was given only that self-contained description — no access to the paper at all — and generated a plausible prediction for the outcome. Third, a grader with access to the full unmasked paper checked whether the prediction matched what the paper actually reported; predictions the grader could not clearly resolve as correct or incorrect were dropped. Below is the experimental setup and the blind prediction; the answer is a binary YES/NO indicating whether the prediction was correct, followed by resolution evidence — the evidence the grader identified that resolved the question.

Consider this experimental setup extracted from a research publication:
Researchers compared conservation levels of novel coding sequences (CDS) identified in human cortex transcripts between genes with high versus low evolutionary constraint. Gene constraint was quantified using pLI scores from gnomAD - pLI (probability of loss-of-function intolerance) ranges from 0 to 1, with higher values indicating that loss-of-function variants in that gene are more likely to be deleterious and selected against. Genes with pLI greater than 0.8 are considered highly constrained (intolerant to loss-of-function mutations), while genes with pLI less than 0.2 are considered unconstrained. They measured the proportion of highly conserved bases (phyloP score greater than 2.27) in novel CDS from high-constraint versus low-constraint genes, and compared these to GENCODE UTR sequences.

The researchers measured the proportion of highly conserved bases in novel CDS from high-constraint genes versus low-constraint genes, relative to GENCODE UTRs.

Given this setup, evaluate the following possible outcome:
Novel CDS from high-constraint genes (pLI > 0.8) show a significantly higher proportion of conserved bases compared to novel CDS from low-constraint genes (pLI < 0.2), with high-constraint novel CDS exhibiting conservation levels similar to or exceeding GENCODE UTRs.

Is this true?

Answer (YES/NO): YES